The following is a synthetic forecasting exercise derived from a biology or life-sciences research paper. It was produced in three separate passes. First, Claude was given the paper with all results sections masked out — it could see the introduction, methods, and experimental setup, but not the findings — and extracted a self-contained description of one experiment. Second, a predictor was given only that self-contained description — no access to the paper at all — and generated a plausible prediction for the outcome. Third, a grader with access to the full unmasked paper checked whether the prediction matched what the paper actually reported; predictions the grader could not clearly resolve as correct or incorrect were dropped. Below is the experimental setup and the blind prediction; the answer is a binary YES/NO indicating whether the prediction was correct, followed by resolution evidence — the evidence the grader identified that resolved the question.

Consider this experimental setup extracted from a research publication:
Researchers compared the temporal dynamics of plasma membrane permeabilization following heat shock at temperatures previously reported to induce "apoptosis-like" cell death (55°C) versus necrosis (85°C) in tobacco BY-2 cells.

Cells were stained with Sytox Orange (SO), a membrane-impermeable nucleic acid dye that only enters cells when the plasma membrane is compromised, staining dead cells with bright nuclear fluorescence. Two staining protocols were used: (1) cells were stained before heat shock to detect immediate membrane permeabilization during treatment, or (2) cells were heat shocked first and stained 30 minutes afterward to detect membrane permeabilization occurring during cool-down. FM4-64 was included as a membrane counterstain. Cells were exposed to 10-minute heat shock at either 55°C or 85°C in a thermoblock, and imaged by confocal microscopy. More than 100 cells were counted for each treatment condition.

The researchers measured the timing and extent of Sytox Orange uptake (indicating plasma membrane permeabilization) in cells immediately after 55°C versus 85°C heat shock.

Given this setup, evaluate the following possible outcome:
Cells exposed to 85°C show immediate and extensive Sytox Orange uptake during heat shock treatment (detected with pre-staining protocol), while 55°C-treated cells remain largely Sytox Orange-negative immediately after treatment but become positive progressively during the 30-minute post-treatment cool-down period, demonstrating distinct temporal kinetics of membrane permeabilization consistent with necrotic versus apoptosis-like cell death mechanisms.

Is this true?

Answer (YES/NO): NO